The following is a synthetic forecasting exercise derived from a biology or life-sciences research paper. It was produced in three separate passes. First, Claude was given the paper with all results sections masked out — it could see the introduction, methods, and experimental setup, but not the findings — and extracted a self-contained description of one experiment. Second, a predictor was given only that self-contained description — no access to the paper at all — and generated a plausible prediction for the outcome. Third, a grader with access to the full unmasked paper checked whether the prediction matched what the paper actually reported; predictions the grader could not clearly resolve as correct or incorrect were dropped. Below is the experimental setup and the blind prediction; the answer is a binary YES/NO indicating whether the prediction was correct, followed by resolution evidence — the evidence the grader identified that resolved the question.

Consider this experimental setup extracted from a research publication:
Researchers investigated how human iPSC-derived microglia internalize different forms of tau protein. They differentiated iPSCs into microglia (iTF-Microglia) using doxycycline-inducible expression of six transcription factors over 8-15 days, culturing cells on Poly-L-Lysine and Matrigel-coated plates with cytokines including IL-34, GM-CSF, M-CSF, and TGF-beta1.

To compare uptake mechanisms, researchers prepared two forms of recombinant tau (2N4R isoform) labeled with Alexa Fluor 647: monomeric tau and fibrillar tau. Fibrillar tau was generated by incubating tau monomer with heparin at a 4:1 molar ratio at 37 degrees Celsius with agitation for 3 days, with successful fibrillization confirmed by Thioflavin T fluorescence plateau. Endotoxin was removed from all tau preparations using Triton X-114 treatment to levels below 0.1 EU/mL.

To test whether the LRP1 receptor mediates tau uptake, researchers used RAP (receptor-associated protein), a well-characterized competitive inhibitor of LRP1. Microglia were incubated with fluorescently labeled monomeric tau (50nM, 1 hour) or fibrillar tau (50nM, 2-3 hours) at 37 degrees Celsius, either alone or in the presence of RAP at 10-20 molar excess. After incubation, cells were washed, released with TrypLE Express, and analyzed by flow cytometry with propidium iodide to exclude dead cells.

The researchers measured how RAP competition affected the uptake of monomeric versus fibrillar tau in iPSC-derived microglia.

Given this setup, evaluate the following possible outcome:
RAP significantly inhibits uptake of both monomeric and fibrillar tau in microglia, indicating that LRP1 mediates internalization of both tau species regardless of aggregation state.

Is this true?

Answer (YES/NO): NO